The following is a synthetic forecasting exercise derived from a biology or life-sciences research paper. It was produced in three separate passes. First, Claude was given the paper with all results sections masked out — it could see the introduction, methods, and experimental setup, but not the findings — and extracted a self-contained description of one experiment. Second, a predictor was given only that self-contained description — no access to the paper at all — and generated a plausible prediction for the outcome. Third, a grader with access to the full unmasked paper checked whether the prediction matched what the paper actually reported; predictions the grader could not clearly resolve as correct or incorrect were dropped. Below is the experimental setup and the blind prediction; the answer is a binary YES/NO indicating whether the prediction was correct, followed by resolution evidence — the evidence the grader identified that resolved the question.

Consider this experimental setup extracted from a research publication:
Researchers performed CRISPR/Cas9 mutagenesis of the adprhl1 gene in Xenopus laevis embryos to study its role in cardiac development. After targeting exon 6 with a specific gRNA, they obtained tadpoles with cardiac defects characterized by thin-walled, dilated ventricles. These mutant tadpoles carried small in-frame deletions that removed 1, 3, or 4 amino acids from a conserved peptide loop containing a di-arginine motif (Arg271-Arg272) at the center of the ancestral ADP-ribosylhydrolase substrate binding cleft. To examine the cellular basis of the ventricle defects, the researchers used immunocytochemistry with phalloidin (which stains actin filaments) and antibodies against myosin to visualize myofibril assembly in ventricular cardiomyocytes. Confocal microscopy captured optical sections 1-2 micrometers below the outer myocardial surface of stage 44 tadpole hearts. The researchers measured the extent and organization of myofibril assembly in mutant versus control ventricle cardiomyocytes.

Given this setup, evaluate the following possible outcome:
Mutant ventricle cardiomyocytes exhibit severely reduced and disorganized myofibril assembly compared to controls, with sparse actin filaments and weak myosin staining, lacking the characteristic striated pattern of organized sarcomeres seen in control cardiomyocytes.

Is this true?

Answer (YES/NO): NO